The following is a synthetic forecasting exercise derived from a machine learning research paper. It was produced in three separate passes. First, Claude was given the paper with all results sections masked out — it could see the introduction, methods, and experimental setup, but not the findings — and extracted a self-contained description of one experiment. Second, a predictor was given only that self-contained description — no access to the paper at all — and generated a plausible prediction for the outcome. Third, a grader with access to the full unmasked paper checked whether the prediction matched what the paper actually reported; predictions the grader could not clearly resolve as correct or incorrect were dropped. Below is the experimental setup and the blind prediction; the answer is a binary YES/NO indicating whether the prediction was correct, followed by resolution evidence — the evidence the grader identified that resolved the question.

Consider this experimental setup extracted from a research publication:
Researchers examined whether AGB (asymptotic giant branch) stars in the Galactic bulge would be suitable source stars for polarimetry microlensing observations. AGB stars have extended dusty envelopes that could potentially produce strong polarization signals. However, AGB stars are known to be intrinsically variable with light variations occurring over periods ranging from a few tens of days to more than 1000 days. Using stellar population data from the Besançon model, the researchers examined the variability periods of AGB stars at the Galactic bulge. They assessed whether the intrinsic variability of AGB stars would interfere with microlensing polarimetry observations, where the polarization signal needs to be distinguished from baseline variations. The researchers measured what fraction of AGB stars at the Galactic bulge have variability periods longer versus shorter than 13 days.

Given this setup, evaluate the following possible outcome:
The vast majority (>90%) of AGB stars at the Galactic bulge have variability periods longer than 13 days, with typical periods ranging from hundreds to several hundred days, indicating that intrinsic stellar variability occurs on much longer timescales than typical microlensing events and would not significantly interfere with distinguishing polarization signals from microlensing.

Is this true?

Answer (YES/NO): NO